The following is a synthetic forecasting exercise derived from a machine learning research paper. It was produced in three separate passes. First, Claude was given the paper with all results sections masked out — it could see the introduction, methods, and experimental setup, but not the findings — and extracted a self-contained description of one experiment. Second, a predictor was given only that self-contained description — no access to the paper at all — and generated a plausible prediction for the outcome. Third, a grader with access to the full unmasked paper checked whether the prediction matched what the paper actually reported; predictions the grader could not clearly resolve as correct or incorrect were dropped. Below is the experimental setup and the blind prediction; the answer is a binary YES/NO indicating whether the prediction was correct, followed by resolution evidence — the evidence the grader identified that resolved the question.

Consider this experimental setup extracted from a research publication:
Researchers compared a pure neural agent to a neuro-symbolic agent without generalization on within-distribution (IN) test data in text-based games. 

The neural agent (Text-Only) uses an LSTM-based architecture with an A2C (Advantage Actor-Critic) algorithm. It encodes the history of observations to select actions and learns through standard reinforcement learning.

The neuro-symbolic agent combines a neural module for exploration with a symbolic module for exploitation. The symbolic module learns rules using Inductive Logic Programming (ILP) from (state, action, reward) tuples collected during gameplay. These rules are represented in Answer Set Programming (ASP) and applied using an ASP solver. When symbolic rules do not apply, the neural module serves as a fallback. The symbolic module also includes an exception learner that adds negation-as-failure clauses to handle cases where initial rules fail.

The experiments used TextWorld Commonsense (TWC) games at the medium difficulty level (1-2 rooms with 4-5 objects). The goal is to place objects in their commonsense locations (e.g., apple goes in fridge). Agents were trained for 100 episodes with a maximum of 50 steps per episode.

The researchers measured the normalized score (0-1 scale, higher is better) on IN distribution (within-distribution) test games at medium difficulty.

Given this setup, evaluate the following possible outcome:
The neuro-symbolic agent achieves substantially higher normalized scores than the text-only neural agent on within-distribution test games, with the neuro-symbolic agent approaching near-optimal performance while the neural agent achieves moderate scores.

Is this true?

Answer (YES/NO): NO